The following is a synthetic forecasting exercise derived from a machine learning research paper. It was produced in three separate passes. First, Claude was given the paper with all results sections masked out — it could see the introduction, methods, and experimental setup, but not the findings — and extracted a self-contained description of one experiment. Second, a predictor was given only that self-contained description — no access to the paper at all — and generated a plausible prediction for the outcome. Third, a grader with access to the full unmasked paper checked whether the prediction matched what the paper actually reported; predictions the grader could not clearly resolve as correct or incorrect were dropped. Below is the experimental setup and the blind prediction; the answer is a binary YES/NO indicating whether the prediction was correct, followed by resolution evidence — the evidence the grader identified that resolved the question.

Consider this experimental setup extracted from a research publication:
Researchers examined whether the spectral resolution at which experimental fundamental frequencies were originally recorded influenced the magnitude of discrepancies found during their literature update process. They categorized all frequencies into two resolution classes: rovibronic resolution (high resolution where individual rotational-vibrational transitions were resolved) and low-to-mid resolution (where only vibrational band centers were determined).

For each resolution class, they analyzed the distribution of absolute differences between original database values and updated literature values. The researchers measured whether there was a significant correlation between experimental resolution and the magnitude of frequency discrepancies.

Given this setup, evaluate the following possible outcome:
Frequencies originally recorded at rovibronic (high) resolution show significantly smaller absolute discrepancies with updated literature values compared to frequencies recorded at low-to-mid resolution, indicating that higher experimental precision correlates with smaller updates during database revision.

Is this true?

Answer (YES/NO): NO